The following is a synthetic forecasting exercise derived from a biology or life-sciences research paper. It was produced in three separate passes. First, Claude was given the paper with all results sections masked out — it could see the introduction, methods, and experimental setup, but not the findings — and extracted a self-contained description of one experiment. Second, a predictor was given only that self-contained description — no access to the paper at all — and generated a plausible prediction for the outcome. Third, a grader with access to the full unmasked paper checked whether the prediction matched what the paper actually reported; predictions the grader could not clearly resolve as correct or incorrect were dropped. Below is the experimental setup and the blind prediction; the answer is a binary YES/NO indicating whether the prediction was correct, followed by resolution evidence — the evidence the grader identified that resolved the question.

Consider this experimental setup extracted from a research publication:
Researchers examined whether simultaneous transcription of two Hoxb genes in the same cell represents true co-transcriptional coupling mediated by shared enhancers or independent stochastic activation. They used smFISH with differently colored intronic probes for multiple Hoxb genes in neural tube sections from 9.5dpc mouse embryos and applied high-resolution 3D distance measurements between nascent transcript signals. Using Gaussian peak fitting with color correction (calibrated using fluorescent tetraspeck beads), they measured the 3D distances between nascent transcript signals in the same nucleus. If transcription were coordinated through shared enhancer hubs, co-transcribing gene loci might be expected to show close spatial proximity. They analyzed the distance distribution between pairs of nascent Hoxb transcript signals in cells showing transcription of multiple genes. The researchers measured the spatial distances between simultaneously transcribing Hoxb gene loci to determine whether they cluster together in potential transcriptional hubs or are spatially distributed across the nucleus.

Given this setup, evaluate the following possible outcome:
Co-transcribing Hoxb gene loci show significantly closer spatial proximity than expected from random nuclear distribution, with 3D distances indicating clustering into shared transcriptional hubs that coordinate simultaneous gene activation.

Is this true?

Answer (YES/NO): NO